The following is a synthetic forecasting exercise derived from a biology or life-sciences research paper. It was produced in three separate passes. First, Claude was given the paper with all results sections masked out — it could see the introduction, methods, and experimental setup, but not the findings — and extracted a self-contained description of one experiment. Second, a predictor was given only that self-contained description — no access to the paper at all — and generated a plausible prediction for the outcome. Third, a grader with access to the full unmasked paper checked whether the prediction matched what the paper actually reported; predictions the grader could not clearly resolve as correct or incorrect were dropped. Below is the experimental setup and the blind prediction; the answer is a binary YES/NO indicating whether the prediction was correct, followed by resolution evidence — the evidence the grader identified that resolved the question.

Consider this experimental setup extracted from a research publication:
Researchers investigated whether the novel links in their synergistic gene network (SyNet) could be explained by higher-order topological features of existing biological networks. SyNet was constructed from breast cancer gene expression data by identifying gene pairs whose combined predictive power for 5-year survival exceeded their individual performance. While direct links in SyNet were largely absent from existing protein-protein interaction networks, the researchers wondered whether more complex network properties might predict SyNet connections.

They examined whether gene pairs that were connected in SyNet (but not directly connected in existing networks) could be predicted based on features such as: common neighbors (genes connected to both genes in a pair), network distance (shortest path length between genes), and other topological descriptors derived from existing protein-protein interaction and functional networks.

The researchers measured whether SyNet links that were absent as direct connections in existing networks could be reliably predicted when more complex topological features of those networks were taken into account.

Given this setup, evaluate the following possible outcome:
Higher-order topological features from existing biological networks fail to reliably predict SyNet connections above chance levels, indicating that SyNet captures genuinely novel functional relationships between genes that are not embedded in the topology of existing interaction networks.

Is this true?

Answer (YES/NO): NO